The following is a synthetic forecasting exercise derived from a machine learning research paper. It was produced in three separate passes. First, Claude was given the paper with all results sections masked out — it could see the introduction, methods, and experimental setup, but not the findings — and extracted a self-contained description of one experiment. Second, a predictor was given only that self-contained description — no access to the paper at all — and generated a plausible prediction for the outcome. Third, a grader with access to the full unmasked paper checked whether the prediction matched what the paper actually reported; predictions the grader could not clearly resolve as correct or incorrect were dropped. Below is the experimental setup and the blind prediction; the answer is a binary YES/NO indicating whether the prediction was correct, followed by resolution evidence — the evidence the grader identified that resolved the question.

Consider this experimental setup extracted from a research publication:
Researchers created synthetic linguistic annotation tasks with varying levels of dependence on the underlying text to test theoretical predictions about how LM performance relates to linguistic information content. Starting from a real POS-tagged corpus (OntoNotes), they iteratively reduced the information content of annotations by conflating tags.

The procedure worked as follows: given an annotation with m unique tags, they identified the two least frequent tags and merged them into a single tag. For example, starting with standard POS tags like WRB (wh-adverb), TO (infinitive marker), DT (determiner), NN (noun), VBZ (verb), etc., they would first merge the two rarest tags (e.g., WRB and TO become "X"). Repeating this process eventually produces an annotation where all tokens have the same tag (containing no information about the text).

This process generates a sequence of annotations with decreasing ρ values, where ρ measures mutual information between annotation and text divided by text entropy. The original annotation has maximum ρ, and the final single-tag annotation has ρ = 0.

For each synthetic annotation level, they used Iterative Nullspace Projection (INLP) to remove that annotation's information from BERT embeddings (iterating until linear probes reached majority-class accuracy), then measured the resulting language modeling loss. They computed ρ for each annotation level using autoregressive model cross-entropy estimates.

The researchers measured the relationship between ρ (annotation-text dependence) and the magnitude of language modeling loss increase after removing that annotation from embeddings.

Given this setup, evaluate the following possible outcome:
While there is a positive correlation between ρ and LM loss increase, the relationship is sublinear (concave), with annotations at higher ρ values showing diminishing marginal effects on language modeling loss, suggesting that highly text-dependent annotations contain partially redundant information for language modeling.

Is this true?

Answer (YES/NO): NO